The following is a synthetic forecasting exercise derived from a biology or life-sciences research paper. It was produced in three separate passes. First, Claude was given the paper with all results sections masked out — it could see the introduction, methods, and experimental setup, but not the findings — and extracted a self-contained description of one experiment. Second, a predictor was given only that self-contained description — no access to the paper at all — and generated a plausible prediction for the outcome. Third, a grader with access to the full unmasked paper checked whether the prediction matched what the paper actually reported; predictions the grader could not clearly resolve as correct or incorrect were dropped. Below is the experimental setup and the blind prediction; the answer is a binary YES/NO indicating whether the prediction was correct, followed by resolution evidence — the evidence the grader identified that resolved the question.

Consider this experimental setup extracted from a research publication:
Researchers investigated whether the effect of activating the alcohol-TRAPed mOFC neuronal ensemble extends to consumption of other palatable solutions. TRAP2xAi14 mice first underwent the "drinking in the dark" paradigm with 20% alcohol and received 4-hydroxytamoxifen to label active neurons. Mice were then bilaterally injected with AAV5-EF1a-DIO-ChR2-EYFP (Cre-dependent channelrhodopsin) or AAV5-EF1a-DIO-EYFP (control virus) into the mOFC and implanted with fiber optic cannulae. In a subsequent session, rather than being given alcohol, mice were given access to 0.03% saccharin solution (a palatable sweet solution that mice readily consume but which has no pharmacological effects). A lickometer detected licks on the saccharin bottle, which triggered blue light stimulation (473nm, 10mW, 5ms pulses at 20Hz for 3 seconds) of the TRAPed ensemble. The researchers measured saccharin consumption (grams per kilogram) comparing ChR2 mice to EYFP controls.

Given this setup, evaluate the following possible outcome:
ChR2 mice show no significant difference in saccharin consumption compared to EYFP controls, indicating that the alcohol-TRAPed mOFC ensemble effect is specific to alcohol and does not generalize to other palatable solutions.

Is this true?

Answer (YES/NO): YES